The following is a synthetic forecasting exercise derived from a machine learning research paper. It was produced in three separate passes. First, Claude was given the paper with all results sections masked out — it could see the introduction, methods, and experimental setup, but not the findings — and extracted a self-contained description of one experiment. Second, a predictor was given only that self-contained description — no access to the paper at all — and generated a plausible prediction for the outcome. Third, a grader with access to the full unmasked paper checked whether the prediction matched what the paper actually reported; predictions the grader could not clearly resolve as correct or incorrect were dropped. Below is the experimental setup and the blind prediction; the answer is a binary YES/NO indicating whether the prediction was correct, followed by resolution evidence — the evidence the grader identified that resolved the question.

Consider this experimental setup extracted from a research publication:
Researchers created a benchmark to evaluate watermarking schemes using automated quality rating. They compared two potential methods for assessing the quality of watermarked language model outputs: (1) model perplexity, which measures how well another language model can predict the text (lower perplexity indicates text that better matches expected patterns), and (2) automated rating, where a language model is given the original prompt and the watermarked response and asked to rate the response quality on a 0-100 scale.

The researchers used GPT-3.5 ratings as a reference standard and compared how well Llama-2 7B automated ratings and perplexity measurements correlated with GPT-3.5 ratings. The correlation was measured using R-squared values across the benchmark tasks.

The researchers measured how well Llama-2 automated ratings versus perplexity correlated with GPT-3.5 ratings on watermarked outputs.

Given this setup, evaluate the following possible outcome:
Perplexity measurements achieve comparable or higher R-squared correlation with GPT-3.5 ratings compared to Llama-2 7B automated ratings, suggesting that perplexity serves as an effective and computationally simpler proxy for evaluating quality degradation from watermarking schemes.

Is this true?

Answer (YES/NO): NO